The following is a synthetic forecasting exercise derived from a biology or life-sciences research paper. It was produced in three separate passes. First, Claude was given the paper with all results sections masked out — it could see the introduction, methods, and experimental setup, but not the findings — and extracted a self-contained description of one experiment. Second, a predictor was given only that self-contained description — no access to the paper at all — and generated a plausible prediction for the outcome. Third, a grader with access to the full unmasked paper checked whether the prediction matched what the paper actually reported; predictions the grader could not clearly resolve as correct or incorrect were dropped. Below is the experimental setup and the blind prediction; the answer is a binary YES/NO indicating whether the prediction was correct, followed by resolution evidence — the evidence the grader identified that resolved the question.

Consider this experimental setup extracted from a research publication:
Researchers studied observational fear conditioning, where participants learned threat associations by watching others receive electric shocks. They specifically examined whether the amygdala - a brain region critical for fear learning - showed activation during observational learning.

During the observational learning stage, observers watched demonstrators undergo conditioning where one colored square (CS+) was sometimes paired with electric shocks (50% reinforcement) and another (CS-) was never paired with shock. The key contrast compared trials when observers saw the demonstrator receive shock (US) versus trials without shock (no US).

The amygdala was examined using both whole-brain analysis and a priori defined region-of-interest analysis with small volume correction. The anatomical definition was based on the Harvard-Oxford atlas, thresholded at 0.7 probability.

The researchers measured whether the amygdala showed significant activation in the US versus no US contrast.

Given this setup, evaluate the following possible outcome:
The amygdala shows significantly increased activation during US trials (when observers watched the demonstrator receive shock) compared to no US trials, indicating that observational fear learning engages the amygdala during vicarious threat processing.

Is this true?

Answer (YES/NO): YES